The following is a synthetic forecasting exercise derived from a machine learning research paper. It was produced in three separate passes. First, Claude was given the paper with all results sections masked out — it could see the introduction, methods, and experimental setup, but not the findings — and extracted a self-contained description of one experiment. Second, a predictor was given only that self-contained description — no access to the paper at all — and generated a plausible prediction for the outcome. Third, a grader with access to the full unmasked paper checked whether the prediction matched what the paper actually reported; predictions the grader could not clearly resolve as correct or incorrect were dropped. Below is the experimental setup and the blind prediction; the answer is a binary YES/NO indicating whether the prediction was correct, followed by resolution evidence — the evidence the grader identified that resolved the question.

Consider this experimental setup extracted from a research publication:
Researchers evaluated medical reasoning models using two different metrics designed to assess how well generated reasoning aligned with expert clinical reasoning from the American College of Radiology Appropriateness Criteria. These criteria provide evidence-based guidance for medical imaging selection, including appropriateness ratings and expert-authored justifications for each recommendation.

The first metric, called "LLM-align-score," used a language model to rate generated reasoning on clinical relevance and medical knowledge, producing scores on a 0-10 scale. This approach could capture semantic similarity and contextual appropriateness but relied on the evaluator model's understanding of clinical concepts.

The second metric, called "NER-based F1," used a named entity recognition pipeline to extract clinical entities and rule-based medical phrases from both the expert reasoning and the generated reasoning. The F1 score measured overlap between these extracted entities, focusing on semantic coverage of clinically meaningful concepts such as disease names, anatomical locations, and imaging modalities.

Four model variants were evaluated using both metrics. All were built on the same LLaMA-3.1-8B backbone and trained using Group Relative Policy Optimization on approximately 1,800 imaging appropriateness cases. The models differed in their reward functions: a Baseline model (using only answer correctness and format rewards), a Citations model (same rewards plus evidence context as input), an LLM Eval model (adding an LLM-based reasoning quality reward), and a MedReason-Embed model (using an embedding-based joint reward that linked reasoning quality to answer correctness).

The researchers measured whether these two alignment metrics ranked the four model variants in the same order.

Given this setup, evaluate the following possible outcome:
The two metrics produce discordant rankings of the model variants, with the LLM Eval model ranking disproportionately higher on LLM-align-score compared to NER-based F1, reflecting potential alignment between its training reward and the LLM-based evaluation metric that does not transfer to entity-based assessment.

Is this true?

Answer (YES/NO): NO